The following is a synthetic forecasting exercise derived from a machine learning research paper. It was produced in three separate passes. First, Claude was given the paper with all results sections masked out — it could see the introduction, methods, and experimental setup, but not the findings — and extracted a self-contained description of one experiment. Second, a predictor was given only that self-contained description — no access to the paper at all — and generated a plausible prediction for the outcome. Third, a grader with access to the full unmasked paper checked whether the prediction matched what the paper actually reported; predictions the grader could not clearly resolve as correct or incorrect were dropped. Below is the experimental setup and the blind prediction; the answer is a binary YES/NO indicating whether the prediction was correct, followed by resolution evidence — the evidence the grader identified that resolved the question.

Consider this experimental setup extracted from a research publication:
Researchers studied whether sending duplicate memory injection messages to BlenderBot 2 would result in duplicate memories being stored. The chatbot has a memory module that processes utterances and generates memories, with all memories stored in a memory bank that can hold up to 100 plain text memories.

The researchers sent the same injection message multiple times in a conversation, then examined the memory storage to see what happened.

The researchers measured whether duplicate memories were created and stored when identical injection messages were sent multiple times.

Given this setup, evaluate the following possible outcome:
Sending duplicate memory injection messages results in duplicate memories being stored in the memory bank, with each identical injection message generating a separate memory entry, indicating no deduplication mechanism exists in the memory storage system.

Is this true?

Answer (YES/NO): YES